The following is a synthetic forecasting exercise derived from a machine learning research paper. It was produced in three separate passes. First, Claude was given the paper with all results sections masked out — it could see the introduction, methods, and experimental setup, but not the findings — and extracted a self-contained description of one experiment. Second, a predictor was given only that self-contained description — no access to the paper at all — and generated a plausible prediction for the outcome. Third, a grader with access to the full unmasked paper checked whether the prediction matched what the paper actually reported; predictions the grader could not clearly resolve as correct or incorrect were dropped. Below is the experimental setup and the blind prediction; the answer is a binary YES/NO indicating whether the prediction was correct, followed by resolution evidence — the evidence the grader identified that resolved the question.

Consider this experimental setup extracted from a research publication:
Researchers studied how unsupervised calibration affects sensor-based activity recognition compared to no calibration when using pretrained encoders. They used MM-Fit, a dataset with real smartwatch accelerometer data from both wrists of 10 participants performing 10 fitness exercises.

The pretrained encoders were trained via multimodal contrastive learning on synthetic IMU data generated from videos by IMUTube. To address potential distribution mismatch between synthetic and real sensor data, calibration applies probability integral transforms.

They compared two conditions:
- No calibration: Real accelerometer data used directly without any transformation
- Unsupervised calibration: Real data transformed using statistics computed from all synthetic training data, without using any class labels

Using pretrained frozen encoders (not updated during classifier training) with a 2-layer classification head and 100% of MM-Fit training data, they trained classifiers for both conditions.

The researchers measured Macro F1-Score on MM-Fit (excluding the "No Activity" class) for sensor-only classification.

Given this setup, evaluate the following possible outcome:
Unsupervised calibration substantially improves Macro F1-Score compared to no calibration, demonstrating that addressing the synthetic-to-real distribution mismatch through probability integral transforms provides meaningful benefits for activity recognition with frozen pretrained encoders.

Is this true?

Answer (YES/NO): NO